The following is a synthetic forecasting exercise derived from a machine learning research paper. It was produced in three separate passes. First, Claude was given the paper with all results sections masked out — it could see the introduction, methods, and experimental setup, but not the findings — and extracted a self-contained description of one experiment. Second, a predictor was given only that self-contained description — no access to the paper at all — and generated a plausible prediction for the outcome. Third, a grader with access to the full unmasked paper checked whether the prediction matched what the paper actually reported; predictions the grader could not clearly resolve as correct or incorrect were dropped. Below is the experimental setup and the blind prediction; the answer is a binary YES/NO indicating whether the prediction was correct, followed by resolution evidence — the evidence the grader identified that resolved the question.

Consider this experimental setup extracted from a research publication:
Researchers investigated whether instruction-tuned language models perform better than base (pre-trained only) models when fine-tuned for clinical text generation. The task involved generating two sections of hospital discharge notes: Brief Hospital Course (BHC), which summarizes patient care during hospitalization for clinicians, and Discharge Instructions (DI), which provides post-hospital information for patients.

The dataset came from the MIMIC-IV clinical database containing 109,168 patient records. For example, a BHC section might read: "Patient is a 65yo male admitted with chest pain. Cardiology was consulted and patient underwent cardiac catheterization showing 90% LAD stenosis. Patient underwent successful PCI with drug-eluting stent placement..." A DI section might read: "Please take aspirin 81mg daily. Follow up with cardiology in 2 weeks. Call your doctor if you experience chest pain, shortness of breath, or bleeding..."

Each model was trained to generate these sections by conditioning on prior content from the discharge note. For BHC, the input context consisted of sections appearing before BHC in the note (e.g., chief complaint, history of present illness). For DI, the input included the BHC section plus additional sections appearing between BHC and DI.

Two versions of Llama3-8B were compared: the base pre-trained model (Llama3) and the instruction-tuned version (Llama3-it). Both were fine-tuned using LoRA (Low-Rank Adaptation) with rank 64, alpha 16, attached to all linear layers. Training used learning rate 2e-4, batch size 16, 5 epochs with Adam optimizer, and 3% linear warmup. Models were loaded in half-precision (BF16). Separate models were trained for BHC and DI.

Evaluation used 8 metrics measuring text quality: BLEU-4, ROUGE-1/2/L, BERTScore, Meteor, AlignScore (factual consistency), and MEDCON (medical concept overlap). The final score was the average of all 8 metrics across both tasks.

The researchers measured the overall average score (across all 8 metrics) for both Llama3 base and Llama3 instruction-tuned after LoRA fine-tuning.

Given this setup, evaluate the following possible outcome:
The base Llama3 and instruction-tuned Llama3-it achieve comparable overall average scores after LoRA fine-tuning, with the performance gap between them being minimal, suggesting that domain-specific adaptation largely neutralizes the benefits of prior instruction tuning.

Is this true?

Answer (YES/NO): NO